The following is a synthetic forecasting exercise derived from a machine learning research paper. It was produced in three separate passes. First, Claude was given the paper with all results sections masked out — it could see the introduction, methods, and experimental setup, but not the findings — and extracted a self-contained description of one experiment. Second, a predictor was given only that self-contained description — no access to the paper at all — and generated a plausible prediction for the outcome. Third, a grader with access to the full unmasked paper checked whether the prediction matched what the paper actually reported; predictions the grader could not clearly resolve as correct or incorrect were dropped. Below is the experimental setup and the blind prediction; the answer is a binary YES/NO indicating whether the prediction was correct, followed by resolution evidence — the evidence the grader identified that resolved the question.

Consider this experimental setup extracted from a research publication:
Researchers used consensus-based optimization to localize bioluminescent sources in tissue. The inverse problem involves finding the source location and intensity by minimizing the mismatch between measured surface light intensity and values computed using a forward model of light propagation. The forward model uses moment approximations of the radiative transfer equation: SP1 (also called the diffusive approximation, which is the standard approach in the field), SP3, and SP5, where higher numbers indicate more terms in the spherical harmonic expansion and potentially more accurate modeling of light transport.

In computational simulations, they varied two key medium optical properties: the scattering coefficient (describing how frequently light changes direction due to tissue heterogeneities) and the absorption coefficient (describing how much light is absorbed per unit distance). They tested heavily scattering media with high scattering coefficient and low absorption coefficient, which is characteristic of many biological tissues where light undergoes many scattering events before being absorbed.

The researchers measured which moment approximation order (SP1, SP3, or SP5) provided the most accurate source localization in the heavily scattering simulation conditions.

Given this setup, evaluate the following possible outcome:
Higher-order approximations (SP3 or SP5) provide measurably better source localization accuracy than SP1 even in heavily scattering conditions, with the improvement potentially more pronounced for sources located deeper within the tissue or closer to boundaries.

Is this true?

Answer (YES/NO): NO